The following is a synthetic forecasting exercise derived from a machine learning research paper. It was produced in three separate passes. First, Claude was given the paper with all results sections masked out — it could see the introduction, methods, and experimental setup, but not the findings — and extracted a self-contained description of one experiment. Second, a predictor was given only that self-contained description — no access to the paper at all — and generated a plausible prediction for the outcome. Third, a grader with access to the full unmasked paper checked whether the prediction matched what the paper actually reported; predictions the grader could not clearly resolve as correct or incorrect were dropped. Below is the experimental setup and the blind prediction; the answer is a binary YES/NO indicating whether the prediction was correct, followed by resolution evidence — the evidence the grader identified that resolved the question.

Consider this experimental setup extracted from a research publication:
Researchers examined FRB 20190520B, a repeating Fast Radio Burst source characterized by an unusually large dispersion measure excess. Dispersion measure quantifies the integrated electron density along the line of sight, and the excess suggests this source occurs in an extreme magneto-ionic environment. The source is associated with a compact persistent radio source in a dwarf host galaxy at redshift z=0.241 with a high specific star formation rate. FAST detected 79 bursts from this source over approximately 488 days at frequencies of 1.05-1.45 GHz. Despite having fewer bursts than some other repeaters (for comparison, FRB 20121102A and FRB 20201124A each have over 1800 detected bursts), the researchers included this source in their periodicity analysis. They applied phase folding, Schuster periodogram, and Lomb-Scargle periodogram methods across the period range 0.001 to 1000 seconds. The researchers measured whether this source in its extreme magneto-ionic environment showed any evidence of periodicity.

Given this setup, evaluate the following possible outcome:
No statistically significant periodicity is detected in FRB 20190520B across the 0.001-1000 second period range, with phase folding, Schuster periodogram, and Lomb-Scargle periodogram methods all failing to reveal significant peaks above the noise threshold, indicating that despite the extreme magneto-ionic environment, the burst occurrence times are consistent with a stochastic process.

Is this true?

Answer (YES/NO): YES